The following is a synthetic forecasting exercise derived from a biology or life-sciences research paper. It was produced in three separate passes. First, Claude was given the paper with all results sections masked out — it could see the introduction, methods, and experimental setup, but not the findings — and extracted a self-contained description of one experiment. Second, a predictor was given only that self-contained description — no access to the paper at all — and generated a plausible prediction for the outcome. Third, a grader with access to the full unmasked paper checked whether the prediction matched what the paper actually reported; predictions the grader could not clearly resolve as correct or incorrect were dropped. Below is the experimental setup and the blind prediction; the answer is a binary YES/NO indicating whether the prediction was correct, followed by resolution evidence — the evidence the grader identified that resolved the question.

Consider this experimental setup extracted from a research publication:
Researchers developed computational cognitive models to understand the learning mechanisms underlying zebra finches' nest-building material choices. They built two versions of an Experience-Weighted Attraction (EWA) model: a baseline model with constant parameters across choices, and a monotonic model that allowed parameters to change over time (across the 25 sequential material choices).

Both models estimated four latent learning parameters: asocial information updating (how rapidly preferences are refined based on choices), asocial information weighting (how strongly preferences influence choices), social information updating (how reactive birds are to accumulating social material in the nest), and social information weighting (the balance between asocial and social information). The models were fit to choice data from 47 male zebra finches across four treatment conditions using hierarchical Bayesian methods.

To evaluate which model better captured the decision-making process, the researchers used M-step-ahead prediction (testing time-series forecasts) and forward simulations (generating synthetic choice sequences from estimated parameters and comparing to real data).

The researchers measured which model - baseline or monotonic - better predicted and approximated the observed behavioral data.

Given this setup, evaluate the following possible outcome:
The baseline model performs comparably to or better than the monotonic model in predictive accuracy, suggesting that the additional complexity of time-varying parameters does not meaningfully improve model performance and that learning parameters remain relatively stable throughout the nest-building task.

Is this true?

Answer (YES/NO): YES